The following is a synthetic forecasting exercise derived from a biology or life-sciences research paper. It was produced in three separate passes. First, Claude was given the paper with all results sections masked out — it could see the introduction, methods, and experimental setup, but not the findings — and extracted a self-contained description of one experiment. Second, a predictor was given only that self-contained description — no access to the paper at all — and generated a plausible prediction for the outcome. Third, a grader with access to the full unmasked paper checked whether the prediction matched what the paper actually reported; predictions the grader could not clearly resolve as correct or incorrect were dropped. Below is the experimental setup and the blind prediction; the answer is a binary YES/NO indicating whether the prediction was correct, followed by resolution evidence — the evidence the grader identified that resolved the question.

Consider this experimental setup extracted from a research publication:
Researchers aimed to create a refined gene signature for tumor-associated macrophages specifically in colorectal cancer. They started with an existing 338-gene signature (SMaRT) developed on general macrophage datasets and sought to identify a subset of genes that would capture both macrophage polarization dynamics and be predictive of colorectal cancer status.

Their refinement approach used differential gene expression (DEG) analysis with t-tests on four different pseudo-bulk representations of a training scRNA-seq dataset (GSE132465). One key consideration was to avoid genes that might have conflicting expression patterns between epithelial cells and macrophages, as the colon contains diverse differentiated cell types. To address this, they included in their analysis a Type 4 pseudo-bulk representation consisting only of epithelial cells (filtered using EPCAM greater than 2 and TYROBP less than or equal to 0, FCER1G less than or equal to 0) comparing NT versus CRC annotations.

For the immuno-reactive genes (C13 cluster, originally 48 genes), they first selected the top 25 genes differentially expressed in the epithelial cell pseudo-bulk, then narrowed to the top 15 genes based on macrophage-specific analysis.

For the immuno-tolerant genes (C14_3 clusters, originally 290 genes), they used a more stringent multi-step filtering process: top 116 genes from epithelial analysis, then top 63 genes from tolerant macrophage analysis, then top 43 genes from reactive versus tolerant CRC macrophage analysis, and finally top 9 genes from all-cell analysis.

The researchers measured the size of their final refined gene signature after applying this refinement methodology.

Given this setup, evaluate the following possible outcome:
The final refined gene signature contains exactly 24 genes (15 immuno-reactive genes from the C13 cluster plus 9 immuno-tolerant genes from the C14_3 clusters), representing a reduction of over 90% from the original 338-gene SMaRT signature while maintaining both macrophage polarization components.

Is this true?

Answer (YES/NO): YES